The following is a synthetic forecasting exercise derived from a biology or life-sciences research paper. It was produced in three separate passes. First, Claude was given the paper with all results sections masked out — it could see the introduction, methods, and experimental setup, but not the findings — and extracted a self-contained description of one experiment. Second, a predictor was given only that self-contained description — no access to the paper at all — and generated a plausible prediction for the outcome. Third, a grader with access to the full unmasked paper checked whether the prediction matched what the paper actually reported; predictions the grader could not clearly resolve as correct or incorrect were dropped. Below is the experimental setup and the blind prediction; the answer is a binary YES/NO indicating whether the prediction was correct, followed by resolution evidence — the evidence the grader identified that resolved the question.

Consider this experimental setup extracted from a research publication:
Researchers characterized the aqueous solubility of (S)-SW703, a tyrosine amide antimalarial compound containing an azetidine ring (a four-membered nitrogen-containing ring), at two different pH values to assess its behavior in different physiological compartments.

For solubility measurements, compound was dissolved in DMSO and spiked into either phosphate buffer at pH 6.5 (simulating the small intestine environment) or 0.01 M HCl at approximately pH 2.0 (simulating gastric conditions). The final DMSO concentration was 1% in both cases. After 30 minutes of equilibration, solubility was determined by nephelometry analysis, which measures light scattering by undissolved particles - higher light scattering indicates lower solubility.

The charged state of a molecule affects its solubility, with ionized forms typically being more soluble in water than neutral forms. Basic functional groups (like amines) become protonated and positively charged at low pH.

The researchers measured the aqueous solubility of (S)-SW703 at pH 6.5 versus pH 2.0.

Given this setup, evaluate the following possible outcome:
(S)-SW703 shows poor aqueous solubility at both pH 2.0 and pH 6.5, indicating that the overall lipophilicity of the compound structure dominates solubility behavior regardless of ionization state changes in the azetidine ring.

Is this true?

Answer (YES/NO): NO